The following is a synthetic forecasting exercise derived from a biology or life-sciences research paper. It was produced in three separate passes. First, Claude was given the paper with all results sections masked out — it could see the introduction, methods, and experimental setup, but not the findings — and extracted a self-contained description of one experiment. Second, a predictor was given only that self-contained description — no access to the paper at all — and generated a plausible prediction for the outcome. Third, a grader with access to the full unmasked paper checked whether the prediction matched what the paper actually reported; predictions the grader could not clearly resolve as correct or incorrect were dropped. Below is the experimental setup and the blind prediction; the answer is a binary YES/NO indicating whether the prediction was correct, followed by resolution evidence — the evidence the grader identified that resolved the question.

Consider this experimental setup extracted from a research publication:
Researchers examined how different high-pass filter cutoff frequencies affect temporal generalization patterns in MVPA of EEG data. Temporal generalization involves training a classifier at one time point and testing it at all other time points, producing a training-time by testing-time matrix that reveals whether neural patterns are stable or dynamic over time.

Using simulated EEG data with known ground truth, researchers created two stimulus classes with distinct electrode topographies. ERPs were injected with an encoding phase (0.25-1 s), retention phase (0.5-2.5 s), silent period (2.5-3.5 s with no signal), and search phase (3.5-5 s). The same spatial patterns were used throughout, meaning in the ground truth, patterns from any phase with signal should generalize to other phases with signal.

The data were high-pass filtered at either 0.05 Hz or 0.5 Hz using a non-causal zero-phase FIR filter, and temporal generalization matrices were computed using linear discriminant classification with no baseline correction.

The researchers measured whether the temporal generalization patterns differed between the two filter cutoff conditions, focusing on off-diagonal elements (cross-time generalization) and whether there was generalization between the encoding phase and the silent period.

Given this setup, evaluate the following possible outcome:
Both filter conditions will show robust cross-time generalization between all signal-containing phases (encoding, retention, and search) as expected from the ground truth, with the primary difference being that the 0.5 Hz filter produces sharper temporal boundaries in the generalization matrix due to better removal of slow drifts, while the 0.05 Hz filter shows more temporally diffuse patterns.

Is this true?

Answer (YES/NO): NO